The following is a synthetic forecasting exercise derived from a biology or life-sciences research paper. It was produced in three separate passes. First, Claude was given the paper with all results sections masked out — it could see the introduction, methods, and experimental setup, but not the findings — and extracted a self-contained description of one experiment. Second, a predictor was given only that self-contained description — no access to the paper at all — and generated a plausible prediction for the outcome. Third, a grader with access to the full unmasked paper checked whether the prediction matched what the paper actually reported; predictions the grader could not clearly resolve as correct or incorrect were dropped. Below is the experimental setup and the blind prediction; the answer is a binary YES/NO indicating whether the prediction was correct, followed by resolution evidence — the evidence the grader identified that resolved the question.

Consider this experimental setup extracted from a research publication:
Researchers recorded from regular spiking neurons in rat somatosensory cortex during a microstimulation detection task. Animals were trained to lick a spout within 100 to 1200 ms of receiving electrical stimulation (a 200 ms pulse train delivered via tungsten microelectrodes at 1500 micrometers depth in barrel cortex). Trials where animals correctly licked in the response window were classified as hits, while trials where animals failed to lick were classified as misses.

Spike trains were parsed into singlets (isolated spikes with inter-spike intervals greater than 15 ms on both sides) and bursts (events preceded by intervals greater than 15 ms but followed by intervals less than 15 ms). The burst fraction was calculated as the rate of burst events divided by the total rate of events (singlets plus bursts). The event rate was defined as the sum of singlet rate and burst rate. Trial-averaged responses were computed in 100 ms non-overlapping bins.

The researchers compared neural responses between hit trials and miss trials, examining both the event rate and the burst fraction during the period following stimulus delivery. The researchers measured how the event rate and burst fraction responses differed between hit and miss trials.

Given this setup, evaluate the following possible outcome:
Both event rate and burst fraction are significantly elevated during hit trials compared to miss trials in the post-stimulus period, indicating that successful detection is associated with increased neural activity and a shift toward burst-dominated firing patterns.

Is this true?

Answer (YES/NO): NO